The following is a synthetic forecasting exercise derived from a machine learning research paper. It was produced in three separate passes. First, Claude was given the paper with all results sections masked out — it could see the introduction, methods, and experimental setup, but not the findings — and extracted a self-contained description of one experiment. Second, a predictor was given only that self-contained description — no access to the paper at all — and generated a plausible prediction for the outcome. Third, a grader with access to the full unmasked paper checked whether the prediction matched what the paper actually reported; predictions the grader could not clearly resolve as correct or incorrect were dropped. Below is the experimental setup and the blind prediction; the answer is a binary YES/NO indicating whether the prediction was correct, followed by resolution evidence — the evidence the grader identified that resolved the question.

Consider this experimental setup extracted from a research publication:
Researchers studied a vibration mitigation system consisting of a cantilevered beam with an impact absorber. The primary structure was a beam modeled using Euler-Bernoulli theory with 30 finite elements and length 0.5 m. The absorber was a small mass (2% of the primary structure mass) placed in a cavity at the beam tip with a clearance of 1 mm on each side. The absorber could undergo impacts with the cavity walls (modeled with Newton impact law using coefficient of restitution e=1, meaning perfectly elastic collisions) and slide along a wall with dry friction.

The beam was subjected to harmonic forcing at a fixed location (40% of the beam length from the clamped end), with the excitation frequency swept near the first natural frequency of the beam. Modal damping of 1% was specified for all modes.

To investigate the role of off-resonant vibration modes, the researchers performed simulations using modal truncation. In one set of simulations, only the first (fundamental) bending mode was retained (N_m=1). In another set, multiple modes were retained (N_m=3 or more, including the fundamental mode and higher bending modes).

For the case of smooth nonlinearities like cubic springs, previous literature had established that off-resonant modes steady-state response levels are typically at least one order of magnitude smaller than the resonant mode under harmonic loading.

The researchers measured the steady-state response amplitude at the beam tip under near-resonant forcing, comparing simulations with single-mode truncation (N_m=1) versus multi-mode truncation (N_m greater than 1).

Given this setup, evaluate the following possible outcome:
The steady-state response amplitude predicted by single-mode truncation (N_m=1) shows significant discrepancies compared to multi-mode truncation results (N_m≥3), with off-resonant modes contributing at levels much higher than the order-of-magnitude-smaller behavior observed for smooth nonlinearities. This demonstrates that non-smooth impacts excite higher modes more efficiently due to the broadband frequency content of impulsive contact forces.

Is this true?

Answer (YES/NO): YES